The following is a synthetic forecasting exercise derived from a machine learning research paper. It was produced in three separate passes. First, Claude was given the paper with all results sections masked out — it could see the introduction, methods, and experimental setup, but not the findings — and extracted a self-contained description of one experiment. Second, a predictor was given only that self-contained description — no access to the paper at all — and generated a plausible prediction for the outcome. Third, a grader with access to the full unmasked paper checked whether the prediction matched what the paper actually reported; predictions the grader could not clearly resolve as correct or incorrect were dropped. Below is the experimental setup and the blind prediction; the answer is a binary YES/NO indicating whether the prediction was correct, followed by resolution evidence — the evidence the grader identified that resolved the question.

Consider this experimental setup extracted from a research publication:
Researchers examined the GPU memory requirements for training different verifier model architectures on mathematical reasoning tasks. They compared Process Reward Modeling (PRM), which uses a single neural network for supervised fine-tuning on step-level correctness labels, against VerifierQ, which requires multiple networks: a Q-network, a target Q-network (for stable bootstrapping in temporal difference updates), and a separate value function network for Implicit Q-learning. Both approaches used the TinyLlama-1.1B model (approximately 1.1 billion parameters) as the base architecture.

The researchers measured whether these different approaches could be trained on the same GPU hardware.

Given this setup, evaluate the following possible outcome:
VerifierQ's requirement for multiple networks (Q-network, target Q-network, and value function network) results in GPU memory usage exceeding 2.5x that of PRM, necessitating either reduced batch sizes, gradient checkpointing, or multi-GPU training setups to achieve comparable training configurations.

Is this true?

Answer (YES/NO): NO